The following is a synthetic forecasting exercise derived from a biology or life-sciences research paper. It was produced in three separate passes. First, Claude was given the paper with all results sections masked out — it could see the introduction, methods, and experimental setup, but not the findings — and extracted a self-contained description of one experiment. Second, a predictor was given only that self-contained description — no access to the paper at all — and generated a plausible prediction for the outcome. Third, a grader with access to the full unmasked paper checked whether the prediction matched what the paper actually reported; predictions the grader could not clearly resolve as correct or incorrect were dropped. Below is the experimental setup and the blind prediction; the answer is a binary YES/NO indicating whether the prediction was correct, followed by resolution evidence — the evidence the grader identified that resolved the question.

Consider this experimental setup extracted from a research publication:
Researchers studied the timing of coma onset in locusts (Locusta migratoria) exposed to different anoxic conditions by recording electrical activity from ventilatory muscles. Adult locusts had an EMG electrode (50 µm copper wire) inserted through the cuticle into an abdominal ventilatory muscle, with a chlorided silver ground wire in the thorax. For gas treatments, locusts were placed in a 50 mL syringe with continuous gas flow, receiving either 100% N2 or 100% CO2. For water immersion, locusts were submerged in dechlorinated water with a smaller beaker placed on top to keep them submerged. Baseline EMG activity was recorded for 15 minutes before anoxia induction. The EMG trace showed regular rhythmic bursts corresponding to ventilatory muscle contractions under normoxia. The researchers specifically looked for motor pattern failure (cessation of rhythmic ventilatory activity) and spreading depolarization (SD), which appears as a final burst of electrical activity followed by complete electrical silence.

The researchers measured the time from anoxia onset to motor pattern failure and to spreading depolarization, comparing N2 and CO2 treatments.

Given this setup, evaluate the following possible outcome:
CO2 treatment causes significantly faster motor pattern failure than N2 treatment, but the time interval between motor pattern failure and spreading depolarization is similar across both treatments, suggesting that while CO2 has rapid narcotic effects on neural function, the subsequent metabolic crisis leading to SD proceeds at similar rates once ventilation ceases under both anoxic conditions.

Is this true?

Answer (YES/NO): NO